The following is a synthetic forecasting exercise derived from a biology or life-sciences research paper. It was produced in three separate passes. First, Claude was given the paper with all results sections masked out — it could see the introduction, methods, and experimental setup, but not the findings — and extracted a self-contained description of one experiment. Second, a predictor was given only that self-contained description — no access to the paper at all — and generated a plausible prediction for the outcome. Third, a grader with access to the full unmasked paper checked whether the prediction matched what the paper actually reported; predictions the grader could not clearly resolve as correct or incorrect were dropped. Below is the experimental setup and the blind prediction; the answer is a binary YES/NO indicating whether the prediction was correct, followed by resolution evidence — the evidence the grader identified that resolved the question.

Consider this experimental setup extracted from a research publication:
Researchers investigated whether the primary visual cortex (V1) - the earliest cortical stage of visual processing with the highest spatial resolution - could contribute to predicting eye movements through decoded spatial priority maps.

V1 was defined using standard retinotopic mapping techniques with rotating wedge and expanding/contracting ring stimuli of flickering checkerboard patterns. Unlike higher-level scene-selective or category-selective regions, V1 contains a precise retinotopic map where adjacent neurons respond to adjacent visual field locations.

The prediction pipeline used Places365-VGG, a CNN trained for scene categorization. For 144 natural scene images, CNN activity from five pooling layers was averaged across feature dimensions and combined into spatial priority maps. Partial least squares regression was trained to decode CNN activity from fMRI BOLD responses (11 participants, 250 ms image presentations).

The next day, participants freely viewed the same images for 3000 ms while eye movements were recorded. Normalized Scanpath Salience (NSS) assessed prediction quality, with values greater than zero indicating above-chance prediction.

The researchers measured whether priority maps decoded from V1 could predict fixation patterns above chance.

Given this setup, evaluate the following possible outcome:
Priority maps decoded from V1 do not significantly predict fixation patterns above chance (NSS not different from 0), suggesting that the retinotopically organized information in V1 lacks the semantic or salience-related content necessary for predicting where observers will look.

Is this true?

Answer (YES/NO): NO